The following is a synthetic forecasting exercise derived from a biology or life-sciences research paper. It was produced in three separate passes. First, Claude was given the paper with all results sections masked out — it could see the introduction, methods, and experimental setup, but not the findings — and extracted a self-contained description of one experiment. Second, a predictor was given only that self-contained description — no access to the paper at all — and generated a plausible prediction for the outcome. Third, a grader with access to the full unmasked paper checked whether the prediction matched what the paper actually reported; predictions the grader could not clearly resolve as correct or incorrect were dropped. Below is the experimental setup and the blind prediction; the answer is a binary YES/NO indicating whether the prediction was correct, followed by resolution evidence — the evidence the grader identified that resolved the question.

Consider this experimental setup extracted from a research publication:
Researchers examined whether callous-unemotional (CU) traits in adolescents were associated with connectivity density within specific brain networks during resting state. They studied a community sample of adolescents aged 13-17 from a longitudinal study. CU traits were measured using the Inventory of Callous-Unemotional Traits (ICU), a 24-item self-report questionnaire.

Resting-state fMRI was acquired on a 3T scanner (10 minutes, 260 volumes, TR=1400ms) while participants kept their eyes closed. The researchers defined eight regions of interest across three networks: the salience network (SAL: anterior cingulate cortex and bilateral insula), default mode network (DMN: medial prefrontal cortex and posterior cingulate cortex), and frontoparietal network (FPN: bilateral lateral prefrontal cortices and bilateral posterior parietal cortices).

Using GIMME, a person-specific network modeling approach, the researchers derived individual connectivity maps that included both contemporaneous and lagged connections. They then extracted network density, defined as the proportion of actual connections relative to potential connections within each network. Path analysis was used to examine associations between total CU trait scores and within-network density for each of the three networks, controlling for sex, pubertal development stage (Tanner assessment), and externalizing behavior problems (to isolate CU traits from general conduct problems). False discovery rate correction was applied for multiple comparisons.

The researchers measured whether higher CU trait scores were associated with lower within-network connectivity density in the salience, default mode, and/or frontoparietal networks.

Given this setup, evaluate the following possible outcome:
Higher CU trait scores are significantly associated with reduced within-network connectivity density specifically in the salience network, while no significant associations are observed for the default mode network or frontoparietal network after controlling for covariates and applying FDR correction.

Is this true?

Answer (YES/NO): NO